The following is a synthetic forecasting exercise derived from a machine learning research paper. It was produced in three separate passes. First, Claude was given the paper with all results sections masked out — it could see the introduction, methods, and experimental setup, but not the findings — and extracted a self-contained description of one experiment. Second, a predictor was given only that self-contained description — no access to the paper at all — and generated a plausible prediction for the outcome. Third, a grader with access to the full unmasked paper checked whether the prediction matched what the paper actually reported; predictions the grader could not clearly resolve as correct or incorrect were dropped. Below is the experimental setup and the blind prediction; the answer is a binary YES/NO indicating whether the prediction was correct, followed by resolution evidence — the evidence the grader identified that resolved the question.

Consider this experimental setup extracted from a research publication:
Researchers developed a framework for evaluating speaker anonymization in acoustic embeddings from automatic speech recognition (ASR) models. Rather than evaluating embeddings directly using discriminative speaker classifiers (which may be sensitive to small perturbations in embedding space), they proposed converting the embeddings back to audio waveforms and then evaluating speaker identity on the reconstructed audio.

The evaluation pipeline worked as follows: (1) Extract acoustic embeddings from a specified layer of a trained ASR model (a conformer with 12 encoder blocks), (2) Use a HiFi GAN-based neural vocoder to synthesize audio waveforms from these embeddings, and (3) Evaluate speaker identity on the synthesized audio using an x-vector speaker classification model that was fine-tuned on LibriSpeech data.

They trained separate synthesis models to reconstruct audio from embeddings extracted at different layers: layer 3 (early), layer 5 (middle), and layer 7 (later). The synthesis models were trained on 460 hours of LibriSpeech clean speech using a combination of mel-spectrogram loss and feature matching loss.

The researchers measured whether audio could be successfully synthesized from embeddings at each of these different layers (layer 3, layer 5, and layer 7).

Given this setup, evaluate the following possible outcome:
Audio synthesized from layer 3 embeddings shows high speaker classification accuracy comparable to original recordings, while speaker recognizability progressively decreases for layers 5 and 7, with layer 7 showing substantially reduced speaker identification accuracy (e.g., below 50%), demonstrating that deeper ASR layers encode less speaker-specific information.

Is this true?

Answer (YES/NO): YES